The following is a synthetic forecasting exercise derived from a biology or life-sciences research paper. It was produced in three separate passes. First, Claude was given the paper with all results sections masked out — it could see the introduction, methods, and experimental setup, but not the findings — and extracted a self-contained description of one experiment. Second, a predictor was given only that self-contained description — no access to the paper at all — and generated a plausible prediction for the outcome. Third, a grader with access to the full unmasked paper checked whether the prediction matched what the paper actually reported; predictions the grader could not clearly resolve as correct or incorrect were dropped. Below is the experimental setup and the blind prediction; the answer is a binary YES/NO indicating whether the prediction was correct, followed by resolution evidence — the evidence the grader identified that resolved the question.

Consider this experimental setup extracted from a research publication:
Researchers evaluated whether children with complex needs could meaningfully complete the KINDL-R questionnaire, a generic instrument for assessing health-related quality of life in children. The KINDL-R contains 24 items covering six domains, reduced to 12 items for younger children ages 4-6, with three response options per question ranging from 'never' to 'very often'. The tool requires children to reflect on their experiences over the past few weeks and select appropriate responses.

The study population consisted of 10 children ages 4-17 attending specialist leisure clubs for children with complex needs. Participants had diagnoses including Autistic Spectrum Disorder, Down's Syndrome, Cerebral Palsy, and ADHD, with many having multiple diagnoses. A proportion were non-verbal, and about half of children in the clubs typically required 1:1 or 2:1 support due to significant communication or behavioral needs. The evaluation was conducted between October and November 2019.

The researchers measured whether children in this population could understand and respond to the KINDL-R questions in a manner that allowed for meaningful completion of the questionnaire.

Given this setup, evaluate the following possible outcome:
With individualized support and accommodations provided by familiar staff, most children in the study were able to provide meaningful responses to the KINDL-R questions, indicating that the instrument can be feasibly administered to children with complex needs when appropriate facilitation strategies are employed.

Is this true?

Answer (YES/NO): NO